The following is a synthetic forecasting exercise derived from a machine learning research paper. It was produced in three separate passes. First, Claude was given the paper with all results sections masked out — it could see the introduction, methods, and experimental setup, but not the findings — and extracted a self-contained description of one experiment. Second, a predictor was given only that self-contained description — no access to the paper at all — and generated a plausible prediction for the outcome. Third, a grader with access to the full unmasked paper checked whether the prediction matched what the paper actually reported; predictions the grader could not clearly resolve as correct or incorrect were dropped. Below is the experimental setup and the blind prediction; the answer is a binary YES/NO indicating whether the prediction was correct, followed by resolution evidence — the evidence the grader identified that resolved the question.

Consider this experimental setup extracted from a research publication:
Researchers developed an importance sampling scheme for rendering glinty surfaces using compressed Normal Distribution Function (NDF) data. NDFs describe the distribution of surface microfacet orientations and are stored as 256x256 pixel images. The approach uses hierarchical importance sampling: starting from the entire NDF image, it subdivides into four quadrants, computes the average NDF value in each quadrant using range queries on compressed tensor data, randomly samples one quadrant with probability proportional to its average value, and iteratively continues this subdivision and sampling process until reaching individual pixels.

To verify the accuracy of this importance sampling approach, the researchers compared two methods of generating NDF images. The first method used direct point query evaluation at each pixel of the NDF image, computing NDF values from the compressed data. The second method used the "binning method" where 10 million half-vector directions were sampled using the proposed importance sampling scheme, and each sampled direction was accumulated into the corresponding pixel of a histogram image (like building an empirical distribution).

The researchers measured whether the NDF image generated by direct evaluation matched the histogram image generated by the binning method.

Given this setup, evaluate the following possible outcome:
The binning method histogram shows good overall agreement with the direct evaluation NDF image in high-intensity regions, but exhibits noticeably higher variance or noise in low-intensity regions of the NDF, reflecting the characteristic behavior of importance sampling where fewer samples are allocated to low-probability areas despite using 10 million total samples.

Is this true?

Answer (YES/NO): NO